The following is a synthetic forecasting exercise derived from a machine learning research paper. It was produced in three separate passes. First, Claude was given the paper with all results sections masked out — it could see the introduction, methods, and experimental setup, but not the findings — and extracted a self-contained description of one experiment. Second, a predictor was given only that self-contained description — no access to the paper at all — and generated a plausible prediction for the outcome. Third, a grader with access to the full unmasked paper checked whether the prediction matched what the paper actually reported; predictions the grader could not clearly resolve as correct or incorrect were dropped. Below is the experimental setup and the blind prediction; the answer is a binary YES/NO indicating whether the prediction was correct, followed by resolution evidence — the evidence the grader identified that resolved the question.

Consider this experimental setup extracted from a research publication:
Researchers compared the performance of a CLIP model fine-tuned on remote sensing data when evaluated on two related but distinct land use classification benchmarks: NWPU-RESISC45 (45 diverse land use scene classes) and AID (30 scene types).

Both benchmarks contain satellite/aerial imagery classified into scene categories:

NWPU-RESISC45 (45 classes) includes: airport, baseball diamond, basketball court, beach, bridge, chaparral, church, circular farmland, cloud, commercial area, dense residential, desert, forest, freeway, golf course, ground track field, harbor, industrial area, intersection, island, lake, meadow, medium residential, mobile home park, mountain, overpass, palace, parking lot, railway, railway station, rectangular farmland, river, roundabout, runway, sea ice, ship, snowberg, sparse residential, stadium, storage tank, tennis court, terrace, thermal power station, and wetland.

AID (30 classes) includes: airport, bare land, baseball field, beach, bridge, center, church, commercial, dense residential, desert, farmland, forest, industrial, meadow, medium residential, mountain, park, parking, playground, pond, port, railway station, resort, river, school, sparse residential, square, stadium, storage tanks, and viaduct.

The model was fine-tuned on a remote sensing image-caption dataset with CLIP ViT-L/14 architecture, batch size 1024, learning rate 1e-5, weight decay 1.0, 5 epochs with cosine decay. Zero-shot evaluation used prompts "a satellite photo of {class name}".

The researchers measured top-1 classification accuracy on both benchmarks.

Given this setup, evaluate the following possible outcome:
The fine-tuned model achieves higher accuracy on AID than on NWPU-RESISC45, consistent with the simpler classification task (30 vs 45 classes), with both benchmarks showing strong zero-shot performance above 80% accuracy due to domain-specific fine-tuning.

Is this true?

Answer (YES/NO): NO